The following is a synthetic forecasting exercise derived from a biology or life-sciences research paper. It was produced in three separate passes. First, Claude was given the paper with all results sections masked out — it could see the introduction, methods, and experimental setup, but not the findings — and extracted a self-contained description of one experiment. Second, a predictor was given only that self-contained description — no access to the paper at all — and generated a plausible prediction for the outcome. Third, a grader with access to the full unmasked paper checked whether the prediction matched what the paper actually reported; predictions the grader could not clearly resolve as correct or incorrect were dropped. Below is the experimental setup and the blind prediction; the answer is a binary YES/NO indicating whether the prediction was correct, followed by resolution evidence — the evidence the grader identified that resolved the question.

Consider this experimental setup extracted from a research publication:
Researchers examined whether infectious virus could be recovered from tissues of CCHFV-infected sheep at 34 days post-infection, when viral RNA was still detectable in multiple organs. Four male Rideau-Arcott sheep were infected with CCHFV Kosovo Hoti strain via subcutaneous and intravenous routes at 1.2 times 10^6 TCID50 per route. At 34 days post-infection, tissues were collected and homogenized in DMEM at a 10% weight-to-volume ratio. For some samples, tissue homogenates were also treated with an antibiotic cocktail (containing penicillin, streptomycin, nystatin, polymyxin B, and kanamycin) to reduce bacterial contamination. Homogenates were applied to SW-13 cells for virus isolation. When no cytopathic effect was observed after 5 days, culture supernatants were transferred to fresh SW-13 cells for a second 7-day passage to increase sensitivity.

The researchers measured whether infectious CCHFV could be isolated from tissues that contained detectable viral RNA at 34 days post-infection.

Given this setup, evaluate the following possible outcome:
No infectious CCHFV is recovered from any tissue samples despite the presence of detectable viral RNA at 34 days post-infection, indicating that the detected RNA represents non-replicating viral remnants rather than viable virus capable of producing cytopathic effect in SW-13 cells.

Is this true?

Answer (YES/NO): NO